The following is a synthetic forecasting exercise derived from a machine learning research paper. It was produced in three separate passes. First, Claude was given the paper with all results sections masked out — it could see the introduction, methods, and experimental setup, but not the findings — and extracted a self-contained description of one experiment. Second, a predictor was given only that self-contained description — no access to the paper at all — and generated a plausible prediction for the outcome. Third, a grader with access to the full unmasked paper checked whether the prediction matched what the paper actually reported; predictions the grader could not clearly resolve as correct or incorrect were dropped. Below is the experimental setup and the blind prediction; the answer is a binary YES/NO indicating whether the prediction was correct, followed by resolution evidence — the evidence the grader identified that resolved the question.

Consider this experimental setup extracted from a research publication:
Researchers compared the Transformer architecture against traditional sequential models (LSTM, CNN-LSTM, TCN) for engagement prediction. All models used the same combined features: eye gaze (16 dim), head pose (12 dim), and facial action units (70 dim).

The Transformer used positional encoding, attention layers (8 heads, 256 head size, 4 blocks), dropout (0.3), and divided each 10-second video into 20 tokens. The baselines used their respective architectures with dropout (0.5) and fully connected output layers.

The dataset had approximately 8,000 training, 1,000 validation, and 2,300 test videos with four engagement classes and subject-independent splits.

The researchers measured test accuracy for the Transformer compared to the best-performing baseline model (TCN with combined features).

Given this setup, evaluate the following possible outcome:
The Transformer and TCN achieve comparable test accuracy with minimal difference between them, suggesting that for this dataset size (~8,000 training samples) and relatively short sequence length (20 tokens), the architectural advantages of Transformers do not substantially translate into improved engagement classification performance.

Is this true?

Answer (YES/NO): NO